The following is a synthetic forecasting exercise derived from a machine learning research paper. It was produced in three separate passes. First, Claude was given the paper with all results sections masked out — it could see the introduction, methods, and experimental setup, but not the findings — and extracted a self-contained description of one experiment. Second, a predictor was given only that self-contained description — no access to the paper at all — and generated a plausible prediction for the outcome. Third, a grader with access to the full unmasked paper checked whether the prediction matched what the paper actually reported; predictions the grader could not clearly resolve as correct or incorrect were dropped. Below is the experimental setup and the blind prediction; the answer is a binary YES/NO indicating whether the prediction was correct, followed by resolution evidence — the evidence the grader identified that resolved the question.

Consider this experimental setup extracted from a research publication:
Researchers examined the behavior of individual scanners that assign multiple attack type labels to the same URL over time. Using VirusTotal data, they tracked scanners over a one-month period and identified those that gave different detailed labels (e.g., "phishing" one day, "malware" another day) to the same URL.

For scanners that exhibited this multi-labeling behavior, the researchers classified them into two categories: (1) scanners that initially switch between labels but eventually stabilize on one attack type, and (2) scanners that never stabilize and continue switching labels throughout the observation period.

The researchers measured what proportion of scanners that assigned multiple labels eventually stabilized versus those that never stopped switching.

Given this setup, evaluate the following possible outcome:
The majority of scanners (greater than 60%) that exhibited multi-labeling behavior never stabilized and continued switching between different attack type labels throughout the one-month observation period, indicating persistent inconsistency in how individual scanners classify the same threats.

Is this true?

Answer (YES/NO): NO